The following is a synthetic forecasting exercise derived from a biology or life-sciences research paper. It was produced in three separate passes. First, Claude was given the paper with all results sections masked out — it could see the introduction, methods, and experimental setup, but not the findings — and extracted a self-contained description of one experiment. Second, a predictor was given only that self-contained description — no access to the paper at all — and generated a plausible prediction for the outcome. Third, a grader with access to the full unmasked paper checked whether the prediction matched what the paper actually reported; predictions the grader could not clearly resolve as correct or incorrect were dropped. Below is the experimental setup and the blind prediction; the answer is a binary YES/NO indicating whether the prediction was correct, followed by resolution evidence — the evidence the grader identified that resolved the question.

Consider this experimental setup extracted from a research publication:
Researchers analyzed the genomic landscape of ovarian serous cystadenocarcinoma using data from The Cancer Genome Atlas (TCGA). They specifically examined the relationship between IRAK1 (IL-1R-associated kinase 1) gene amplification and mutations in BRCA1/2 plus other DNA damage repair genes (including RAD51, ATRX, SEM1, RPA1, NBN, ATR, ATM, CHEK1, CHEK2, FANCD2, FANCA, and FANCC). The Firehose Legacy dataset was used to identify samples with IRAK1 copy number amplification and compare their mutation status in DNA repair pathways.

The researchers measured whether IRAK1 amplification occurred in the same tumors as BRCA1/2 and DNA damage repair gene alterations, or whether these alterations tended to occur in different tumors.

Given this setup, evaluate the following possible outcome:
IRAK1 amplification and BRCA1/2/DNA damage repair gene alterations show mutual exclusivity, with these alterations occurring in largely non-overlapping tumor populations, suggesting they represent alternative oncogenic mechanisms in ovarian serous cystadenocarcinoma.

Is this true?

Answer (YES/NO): YES